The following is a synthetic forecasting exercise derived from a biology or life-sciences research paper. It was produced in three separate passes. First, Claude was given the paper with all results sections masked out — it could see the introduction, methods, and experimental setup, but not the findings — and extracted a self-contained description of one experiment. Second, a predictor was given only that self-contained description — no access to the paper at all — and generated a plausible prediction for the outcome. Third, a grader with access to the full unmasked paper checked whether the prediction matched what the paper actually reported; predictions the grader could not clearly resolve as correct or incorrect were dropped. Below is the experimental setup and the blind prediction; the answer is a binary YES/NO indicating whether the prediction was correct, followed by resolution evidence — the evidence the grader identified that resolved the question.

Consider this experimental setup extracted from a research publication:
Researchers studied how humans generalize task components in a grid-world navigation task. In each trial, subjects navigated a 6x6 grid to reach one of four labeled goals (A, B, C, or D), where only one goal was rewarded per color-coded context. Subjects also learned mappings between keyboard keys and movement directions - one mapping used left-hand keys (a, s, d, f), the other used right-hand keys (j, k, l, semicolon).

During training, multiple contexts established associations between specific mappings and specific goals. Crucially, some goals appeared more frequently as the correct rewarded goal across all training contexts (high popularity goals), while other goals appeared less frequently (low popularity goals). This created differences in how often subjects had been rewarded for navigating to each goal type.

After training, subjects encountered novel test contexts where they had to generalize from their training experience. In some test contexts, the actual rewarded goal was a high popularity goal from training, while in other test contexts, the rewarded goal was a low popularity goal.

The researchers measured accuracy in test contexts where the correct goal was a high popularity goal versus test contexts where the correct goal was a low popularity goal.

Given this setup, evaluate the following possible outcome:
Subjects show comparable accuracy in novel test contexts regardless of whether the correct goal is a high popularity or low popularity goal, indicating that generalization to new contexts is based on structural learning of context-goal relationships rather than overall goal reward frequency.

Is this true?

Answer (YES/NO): NO